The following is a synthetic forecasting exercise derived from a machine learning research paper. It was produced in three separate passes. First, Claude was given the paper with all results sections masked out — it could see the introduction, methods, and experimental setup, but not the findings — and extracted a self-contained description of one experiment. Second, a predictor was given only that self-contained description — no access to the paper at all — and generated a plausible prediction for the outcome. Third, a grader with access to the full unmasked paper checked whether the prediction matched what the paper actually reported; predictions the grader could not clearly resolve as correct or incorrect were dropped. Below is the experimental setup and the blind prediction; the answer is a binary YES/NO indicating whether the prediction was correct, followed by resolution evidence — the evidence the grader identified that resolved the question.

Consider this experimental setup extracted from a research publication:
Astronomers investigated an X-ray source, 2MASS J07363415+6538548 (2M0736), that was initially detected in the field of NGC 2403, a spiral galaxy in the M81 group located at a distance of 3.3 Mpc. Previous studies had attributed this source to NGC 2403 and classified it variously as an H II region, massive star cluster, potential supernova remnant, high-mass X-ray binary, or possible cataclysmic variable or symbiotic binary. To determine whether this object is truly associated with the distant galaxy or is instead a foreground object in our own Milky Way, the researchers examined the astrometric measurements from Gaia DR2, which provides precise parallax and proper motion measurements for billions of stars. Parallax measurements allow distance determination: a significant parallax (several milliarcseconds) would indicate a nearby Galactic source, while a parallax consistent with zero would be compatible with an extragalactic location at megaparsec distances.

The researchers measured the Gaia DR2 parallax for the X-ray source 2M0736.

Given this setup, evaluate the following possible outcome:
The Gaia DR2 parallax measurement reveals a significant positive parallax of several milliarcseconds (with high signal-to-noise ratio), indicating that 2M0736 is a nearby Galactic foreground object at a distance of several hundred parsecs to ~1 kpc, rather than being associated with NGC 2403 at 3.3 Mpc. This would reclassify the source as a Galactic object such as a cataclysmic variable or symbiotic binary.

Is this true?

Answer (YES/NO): NO